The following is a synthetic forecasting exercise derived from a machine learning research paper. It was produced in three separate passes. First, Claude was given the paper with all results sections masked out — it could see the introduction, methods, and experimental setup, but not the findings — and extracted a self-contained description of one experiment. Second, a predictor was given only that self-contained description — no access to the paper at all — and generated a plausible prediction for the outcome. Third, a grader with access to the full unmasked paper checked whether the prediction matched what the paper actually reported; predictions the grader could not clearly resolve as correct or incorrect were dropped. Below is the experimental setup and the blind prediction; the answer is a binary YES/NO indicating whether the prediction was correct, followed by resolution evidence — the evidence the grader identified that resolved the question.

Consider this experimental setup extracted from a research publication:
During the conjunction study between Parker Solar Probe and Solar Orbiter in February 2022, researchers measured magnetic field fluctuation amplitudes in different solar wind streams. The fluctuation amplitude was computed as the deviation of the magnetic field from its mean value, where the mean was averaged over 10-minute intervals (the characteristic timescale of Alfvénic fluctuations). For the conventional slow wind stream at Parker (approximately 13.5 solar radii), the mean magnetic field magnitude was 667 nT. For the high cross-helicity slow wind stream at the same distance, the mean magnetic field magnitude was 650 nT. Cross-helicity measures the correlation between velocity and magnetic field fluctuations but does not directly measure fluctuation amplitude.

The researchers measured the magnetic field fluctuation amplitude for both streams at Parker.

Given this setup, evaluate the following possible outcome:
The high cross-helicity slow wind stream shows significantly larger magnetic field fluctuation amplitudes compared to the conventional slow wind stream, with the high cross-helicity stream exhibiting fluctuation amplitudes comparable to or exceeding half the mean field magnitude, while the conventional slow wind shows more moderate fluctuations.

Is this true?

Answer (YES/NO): NO